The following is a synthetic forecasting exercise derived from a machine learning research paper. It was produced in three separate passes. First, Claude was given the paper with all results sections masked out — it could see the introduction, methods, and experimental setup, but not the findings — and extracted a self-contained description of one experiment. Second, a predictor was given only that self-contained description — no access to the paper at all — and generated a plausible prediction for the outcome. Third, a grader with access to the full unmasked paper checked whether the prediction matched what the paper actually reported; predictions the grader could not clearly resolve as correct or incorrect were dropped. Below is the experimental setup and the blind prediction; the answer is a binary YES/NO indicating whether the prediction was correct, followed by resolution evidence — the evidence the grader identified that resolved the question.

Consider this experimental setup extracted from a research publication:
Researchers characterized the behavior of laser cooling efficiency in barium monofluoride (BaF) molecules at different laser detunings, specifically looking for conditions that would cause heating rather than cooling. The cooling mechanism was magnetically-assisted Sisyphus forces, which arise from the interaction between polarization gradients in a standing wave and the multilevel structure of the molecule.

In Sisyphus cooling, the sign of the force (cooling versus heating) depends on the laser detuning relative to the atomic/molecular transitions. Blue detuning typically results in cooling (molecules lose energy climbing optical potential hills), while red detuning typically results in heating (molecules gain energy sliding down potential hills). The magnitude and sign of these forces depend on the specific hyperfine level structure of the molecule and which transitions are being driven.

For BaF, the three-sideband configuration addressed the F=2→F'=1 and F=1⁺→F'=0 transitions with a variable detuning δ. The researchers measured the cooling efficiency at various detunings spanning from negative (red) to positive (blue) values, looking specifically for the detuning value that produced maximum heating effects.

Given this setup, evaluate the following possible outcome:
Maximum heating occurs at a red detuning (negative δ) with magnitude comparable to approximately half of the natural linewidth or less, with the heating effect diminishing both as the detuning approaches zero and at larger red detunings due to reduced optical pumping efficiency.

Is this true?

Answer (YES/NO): NO